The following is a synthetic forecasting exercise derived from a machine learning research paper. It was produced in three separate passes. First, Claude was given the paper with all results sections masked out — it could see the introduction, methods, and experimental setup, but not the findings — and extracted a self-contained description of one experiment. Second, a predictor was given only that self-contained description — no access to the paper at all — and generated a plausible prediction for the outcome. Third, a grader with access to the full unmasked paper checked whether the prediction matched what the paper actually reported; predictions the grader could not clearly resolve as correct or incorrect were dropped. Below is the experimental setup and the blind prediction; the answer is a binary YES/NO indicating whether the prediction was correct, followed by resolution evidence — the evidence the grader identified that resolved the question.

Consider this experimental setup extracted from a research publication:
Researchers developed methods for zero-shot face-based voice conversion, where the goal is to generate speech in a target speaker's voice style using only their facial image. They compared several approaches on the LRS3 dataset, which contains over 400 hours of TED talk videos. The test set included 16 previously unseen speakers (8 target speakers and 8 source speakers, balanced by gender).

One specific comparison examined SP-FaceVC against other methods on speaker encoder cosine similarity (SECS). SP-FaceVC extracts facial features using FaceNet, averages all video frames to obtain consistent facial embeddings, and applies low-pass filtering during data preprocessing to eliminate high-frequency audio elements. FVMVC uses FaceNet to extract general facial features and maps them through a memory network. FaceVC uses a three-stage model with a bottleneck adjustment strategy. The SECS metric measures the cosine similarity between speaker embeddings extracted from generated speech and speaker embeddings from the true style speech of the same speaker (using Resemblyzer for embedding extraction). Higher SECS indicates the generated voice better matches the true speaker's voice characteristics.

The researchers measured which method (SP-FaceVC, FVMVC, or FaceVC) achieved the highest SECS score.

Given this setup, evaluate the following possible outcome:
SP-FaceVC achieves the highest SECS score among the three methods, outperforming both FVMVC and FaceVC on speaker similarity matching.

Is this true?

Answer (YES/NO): YES